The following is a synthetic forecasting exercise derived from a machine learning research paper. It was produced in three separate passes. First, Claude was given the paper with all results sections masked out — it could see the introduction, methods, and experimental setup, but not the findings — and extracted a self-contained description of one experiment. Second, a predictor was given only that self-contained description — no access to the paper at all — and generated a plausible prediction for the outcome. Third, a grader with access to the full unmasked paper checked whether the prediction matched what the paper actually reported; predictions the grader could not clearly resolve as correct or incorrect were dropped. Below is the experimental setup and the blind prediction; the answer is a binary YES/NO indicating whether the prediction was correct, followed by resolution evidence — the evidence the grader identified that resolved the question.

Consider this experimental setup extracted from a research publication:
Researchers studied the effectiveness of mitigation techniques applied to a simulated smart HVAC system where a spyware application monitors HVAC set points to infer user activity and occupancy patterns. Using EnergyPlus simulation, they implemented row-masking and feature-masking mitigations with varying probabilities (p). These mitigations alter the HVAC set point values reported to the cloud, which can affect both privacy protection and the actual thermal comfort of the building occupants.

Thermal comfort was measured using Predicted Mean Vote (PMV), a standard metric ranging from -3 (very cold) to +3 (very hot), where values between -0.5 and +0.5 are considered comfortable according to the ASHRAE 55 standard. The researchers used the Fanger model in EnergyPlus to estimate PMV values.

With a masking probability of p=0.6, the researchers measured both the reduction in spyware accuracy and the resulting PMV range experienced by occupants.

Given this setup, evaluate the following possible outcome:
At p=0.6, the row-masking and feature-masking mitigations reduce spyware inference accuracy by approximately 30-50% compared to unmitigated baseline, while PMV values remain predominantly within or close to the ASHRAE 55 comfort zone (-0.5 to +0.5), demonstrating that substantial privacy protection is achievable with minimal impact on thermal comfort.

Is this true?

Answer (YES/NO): NO